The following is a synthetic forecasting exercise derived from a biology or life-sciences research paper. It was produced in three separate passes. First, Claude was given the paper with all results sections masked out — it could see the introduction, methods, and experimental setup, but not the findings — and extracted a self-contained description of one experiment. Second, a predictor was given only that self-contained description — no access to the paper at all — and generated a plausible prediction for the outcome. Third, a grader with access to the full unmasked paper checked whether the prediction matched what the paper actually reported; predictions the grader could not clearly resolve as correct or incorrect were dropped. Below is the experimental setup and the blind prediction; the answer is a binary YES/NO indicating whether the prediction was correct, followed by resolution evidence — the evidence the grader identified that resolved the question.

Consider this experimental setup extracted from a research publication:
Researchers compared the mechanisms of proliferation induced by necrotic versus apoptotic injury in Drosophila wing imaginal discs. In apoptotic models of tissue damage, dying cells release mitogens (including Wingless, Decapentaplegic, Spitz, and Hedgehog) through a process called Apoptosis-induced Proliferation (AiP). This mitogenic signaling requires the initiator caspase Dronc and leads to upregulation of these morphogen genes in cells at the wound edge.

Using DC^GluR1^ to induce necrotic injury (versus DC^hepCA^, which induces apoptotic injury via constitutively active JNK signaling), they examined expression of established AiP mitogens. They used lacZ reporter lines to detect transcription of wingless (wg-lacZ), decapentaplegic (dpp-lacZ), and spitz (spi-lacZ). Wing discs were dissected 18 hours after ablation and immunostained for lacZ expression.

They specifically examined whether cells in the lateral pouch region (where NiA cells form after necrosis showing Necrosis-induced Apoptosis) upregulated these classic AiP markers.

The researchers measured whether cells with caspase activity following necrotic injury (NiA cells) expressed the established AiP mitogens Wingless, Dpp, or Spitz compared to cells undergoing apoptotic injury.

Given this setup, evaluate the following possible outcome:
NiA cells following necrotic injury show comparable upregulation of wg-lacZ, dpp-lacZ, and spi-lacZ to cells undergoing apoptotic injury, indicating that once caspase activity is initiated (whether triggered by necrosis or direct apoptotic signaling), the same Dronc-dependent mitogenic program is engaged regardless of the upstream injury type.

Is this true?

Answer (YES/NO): NO